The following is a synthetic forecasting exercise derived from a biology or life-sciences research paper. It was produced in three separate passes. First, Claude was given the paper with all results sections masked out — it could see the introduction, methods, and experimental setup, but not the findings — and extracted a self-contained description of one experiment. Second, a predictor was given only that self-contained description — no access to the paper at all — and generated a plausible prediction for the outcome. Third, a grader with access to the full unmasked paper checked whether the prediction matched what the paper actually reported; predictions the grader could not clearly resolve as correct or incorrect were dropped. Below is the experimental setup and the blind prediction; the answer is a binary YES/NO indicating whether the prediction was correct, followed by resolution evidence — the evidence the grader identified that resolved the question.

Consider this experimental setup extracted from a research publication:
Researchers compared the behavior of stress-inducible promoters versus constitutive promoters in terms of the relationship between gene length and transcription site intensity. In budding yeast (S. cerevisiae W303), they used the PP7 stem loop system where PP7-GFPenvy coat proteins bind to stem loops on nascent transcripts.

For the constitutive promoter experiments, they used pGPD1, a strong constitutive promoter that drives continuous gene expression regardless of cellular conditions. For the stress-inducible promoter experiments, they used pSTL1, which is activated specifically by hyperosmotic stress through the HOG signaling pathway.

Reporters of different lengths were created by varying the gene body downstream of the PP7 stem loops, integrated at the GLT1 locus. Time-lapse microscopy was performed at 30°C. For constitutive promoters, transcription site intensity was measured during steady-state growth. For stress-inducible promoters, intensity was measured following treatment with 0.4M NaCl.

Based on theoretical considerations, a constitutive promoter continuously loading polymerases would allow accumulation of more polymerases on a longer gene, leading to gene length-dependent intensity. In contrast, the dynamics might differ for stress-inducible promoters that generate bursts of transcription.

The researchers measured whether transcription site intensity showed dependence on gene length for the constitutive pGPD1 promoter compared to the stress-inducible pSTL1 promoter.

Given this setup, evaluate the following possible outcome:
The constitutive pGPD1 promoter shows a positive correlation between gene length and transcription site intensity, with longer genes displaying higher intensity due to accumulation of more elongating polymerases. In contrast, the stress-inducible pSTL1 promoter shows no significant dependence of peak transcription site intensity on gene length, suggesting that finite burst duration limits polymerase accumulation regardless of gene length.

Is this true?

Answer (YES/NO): YES